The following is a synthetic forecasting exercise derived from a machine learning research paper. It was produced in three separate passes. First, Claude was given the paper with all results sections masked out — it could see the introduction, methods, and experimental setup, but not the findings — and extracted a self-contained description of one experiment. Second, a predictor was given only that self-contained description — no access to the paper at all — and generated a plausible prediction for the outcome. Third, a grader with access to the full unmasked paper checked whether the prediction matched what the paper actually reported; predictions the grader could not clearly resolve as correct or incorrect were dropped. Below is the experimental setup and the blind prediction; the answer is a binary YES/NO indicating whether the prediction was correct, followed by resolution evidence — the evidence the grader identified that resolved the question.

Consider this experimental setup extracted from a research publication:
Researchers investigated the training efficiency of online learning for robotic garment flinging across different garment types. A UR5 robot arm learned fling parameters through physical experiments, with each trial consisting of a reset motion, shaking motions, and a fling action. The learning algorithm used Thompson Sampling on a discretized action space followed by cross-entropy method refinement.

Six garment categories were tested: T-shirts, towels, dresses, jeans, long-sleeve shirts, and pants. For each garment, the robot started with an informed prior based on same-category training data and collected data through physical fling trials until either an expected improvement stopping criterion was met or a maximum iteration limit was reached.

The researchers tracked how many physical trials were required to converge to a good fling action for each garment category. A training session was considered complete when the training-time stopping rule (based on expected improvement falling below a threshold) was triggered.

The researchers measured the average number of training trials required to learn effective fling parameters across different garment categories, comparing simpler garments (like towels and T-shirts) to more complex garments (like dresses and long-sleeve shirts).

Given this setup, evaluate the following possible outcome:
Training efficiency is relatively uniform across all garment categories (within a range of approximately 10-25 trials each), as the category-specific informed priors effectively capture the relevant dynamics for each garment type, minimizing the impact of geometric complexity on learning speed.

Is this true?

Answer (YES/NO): NO